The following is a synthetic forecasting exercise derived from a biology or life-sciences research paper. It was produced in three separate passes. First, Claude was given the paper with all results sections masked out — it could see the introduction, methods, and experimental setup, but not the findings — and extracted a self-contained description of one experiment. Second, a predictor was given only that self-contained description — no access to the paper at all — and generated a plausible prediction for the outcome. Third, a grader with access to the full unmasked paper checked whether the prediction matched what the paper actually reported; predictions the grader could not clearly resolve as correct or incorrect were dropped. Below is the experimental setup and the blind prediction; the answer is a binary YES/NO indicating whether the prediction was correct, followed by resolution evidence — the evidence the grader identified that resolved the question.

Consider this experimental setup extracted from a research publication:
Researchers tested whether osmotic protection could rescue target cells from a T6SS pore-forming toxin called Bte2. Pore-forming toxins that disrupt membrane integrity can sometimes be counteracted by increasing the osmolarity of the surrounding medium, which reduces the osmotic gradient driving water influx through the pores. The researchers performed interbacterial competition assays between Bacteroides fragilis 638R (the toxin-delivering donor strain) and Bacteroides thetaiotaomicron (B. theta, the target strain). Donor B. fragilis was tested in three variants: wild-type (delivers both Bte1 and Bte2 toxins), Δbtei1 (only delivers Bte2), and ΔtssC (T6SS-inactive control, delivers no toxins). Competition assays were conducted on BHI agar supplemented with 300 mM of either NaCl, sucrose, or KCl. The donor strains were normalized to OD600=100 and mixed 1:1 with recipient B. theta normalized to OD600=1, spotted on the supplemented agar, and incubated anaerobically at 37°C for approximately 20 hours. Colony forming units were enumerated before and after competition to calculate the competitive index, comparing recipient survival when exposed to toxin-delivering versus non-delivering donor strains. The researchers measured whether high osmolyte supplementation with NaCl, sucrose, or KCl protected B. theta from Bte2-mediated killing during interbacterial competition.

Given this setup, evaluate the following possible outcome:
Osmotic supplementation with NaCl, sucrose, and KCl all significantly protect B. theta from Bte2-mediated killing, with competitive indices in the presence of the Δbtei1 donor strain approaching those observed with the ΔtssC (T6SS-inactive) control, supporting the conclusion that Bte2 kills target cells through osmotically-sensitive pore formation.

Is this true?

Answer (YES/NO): NO